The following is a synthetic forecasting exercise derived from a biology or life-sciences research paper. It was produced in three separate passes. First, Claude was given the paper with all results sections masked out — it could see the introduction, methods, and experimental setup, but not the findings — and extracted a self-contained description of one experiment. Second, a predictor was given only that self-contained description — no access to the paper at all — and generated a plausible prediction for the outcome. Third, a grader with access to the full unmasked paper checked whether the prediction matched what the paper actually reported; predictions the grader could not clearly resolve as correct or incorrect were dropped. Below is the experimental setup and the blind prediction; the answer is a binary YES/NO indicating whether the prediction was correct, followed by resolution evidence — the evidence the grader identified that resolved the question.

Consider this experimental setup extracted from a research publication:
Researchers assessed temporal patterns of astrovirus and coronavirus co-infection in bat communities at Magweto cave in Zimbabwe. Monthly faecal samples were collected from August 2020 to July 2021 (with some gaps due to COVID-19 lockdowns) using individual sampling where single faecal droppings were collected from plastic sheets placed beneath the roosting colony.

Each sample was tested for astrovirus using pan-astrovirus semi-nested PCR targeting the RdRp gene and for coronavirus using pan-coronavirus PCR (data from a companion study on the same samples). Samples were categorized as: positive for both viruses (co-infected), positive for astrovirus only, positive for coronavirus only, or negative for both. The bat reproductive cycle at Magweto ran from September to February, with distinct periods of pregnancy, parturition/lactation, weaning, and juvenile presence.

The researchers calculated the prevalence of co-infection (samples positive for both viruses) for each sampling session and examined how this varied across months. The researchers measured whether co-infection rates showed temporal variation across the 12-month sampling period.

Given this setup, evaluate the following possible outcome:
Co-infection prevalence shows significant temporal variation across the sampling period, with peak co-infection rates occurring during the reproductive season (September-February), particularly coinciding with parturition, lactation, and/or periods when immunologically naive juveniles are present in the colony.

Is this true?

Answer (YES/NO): NO